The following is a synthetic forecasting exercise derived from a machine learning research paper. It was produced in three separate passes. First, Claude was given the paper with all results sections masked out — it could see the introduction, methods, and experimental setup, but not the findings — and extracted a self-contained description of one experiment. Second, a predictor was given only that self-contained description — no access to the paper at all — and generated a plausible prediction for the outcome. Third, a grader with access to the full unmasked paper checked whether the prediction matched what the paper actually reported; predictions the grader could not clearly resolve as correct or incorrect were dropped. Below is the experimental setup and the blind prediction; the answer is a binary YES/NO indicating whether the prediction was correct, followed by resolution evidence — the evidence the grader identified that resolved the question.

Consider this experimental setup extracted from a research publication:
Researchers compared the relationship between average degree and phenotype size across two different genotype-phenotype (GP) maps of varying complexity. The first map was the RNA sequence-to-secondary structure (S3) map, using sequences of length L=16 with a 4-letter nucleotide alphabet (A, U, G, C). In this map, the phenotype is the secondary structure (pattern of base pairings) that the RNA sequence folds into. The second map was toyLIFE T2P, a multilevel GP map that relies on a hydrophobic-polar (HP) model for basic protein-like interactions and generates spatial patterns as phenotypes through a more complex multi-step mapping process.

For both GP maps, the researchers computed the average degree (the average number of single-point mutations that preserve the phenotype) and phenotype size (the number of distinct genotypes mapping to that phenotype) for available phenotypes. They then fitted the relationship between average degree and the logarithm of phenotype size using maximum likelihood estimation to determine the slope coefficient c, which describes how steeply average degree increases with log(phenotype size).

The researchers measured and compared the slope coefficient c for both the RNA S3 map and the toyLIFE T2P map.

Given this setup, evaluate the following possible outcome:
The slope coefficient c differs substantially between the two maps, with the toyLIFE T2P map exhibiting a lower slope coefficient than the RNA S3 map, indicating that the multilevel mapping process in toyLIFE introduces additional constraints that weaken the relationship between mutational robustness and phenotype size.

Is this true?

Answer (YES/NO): YES